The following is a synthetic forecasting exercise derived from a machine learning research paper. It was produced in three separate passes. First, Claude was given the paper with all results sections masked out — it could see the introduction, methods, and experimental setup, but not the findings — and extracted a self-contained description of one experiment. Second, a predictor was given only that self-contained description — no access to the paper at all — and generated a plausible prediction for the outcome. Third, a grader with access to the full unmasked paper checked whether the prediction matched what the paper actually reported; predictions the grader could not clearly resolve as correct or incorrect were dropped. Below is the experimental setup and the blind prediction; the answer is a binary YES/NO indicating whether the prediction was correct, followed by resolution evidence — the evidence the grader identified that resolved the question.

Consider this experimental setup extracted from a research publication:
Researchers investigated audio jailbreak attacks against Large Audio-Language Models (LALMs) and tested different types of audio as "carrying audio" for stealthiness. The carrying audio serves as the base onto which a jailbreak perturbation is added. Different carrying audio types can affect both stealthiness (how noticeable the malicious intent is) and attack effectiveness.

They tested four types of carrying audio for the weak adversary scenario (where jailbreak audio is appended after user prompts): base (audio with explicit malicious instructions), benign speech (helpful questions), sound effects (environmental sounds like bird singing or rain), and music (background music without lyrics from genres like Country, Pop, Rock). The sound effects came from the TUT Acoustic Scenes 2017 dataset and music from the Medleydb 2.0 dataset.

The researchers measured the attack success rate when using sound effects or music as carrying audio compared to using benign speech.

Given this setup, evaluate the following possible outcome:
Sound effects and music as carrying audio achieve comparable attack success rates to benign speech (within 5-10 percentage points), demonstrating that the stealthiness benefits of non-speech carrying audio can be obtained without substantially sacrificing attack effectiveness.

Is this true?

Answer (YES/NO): YES